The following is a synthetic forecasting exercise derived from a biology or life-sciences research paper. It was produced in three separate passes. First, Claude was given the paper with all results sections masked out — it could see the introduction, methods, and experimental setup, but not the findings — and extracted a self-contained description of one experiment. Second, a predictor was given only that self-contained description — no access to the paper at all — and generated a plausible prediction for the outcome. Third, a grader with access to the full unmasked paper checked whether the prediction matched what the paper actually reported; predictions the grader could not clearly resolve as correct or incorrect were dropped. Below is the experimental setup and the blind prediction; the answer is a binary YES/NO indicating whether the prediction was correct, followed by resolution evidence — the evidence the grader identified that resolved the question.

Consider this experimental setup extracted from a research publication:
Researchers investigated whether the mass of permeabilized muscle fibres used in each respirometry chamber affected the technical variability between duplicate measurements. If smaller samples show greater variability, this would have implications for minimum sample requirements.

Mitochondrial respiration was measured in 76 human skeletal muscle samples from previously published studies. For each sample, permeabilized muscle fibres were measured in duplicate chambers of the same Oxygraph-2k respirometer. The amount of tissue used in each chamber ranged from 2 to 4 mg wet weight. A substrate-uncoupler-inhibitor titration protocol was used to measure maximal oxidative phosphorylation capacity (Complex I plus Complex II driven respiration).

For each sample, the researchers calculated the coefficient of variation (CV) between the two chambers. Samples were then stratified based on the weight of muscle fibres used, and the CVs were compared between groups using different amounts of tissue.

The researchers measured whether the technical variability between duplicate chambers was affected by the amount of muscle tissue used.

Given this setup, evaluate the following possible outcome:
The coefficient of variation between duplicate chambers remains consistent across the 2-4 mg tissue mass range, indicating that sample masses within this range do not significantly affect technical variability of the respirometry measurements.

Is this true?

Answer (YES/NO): YES